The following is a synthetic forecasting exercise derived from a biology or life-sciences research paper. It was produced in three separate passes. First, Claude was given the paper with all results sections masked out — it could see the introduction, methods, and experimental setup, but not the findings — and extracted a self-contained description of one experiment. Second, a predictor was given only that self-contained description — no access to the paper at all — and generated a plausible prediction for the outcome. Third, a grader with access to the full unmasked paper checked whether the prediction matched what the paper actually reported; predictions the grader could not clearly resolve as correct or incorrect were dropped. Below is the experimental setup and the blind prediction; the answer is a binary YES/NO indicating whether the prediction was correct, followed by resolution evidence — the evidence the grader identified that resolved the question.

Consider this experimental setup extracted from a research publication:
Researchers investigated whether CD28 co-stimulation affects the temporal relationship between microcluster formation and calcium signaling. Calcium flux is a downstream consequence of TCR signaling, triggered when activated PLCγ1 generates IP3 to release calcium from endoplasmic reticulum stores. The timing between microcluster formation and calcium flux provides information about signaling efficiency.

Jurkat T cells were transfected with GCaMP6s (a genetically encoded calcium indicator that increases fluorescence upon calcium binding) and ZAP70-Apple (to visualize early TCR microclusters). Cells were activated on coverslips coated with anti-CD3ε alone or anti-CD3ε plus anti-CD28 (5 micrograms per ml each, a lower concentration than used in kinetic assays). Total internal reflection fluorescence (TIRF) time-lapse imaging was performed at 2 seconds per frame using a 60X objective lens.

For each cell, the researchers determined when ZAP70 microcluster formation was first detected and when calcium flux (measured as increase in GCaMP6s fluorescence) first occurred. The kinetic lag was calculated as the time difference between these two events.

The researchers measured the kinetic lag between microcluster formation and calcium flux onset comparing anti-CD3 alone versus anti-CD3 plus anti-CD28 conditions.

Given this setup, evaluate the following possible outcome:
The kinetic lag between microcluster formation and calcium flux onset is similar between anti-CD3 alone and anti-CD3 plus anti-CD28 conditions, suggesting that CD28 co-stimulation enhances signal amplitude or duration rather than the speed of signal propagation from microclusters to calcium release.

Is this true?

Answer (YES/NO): NO